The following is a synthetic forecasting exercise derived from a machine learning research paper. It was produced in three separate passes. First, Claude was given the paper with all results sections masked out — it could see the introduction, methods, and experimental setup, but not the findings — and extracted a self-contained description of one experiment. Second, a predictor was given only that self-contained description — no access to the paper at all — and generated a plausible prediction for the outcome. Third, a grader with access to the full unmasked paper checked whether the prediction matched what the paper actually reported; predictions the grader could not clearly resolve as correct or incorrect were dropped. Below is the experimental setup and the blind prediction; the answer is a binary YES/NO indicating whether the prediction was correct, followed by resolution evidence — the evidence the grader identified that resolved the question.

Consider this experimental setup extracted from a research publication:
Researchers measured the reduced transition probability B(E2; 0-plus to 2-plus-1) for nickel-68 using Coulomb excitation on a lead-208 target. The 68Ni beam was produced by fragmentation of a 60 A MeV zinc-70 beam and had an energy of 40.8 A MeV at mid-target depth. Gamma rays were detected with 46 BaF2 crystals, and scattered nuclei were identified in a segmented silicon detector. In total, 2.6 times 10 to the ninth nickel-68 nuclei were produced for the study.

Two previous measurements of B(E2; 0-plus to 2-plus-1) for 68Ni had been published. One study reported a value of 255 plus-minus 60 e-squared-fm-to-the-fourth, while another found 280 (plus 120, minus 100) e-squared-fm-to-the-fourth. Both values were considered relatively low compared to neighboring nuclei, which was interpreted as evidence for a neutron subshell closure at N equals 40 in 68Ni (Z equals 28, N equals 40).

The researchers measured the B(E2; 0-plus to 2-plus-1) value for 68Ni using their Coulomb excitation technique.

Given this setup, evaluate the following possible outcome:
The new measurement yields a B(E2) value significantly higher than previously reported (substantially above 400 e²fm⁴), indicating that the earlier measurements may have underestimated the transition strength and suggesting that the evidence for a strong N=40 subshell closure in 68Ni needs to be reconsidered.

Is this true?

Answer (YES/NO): NO